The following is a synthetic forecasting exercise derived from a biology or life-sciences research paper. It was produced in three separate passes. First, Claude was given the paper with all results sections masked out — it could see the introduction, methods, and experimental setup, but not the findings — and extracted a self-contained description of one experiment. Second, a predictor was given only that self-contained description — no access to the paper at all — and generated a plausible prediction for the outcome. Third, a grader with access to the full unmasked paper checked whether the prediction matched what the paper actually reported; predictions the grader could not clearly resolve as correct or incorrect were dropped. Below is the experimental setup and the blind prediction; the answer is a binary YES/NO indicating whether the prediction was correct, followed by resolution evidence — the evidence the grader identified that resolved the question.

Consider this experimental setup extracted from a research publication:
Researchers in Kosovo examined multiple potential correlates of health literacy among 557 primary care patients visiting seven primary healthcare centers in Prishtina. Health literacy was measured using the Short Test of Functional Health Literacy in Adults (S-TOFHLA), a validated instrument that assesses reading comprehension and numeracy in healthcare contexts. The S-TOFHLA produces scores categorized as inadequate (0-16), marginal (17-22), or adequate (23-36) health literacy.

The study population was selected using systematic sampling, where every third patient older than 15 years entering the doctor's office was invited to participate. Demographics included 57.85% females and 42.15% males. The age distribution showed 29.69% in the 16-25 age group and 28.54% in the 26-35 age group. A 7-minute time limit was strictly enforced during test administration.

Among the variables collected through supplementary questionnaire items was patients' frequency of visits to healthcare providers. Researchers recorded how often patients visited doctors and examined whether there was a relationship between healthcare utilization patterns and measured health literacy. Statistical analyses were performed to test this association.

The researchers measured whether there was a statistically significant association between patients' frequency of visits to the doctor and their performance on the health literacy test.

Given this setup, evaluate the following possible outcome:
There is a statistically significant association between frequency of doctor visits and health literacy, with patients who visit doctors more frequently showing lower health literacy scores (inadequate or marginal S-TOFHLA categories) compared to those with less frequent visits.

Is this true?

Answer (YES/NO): NO